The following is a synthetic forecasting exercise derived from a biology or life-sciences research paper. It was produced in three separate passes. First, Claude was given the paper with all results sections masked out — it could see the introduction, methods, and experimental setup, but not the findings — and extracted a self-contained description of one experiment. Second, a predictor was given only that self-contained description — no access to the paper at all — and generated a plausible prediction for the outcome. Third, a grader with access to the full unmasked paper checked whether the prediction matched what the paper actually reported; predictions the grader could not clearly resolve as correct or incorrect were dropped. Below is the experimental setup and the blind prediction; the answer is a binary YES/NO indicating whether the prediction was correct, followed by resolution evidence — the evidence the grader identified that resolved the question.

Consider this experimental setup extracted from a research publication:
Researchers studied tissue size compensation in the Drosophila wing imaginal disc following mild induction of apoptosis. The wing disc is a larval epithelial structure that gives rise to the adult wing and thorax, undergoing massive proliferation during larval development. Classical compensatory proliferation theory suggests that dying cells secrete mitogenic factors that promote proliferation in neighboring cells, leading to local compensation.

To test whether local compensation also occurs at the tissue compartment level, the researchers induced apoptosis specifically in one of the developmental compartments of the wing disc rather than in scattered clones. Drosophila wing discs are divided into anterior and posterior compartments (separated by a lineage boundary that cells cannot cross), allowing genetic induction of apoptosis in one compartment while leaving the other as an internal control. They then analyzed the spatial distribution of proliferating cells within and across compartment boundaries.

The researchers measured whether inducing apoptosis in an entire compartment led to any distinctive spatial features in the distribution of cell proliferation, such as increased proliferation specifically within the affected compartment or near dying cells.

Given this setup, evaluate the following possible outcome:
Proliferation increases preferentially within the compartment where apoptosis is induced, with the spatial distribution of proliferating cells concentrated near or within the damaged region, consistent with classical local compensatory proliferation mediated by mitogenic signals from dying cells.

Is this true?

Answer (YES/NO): NO